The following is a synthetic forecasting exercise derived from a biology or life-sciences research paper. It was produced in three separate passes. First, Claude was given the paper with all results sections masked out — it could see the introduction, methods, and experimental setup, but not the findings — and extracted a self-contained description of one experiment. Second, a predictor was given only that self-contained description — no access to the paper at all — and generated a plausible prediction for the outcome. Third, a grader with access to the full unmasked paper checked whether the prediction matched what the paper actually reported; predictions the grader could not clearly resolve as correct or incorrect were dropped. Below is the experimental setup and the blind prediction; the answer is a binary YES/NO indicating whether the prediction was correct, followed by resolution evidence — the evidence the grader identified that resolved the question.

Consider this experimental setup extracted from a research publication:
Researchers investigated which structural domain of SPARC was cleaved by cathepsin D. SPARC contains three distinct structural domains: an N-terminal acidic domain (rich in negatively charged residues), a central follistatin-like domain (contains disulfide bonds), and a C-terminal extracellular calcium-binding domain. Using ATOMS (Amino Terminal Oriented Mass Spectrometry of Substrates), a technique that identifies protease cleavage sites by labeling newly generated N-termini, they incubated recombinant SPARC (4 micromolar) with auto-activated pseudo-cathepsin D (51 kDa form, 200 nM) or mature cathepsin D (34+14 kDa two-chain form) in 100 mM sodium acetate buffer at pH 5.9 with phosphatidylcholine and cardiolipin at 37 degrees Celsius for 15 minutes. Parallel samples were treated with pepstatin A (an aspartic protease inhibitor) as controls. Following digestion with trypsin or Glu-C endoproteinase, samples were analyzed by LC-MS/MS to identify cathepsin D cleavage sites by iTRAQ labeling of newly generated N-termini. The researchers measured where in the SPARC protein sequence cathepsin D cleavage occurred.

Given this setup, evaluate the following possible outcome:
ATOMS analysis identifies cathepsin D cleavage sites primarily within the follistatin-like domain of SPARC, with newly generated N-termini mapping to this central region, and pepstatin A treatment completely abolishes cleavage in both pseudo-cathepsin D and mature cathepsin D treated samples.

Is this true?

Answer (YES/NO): NO